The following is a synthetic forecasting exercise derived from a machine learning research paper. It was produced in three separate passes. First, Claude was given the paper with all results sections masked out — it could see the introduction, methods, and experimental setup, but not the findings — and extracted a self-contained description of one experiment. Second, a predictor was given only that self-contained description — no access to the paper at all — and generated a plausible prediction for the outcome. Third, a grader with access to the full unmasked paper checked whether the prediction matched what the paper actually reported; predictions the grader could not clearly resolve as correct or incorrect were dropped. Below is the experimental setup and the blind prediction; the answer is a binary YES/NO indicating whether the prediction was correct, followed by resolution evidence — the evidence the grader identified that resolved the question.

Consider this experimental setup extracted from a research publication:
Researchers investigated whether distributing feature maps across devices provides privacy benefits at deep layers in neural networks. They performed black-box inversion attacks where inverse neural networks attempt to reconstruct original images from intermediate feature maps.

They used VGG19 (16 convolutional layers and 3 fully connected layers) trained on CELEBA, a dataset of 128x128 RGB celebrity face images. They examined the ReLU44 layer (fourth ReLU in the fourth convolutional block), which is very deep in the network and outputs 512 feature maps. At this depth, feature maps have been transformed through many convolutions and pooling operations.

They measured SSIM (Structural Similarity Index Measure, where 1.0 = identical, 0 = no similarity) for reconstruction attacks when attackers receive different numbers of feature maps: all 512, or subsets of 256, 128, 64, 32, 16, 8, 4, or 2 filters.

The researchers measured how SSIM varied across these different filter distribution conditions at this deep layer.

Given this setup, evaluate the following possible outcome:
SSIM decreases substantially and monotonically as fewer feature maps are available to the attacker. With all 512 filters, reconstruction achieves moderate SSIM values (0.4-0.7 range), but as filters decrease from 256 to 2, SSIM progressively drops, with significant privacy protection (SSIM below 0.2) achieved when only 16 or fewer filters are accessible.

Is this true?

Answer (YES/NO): NO